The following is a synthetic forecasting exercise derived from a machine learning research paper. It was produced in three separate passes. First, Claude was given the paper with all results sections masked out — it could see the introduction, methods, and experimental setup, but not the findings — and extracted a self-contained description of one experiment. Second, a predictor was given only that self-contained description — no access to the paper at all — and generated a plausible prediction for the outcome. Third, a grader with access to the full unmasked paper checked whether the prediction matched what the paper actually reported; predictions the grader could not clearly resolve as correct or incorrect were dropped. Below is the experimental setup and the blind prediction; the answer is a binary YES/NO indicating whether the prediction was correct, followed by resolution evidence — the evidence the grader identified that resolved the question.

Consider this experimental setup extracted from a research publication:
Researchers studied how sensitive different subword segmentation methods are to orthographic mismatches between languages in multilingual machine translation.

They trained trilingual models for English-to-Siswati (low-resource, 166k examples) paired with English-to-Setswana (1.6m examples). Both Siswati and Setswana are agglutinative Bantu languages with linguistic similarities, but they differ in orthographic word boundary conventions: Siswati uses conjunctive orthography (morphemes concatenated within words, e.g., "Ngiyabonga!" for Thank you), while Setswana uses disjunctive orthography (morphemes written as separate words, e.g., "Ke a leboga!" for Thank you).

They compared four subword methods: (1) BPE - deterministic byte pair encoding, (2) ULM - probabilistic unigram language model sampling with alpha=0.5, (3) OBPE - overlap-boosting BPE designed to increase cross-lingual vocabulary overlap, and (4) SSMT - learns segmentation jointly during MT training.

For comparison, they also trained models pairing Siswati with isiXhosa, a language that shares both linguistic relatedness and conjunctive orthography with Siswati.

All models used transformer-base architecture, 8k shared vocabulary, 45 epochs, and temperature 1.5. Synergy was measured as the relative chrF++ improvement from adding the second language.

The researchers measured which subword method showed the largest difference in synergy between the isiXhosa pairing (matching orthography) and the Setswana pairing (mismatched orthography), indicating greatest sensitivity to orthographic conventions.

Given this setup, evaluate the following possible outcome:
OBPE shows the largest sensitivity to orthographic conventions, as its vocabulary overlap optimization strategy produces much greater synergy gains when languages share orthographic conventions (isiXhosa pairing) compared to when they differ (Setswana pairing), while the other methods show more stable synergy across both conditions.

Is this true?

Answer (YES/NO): NO